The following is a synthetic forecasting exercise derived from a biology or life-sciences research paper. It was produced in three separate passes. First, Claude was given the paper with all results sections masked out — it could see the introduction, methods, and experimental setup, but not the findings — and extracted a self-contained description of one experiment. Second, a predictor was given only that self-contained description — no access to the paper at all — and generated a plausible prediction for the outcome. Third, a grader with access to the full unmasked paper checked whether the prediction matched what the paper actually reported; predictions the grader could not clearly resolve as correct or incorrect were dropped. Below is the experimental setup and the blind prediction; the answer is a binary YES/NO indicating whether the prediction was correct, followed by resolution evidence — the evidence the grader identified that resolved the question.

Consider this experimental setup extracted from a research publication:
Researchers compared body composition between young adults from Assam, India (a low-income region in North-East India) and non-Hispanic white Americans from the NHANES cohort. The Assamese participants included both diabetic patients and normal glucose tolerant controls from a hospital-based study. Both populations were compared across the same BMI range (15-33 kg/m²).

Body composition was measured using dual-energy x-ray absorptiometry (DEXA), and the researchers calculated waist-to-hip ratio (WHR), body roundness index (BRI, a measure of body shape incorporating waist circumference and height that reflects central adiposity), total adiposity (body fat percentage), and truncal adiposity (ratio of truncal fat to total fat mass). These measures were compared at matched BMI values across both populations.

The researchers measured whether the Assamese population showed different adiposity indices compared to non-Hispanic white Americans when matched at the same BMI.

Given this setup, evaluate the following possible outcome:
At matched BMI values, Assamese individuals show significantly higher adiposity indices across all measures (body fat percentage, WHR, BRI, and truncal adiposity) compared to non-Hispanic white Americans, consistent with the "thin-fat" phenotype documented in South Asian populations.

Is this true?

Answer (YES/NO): YES